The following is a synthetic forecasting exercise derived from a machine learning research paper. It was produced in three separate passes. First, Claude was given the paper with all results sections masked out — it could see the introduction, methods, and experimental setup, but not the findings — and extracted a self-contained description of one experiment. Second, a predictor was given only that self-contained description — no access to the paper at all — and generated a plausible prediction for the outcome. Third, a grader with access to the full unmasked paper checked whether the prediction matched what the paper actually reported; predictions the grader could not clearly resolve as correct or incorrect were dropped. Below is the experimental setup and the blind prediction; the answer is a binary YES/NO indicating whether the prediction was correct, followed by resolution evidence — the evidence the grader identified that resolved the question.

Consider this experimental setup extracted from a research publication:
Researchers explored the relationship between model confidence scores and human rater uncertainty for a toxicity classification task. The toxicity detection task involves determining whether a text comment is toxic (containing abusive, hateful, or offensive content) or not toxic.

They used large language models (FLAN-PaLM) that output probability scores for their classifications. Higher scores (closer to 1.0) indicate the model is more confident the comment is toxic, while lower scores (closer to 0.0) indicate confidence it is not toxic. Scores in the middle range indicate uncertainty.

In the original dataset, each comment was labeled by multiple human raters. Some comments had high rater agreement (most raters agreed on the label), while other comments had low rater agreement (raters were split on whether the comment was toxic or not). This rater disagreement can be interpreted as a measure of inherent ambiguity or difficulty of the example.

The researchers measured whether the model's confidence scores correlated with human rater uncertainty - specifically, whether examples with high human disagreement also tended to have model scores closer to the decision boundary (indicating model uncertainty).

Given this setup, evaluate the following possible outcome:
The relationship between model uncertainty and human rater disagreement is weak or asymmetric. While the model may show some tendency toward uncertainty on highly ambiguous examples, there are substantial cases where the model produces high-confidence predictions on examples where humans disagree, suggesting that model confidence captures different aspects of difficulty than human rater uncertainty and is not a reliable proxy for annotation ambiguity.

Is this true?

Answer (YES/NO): NO